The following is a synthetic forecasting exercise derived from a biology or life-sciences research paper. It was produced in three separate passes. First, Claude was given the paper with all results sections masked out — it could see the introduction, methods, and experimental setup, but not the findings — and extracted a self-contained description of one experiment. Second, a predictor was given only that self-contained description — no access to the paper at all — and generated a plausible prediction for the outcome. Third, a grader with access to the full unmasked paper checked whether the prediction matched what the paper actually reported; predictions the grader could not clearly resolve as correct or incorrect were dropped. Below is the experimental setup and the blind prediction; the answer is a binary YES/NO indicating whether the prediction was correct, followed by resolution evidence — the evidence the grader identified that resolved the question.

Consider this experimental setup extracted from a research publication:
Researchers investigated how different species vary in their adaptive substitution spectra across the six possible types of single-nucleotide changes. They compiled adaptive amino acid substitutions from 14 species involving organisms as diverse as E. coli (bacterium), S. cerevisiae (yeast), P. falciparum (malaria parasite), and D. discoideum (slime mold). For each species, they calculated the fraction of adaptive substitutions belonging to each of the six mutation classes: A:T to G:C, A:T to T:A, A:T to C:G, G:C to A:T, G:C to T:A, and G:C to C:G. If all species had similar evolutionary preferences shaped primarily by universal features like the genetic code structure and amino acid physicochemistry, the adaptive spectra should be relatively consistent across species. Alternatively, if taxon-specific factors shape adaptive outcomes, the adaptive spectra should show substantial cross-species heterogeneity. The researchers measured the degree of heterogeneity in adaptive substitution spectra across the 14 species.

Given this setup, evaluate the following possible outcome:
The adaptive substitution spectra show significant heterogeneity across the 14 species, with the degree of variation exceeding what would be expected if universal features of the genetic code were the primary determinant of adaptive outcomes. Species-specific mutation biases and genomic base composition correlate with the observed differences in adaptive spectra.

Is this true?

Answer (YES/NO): YES